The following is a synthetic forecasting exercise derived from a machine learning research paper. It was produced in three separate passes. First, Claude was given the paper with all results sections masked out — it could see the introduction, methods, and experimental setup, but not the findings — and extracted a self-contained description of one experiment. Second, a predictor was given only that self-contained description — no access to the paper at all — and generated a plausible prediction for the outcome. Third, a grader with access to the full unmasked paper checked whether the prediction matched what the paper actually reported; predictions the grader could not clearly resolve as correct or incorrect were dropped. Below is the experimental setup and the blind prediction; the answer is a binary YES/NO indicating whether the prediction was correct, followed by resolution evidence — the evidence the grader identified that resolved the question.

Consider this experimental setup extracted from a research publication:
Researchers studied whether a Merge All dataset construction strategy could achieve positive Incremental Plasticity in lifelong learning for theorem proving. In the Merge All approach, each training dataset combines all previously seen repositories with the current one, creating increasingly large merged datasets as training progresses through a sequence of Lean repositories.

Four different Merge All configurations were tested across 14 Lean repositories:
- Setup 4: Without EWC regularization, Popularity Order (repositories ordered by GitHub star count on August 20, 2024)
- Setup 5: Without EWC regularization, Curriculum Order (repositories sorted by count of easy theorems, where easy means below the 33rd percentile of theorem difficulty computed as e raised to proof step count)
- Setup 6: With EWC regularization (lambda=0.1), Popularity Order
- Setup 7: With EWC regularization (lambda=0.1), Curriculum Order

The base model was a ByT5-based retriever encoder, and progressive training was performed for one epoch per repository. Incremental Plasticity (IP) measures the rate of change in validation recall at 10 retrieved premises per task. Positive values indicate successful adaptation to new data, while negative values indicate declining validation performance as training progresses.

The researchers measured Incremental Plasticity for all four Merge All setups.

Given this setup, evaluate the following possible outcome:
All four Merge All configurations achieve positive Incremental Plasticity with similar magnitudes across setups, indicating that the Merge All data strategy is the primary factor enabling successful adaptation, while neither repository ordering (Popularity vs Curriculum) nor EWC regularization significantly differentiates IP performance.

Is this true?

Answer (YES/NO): NO